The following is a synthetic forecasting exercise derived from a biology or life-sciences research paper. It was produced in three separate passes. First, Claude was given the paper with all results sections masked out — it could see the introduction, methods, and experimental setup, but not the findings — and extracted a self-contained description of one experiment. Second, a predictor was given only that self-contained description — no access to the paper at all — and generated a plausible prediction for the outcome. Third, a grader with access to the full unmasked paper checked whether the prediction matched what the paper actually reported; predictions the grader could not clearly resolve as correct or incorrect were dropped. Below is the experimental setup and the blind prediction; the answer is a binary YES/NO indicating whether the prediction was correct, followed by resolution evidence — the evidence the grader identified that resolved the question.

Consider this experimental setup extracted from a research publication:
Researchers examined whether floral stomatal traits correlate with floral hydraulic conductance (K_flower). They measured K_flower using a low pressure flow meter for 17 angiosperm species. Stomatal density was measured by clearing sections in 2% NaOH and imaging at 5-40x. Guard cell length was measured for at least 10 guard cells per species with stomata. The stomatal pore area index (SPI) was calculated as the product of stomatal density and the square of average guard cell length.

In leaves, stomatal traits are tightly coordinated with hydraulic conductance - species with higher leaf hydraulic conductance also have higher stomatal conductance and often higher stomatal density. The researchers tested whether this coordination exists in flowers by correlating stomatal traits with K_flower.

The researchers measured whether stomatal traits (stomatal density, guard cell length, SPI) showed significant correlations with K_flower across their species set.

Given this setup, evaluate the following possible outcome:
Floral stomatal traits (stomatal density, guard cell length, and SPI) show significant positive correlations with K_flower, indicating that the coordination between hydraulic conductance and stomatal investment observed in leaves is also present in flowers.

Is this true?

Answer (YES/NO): NO